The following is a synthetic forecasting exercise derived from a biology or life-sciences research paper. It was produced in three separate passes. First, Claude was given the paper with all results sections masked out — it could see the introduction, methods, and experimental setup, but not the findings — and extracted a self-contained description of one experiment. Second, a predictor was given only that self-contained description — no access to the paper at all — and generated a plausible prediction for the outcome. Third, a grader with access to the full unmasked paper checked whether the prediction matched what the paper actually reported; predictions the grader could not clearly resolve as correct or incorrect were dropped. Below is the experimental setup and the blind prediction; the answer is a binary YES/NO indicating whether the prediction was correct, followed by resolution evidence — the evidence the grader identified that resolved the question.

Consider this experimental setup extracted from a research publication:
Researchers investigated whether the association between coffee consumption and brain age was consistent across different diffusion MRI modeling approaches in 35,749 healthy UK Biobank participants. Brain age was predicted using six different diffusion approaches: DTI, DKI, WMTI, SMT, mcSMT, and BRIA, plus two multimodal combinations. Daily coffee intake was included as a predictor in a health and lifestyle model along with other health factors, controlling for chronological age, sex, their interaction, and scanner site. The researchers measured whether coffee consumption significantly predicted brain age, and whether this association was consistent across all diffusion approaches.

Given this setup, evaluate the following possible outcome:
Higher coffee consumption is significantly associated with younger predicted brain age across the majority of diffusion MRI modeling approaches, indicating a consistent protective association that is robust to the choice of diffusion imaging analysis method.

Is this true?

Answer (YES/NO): NO